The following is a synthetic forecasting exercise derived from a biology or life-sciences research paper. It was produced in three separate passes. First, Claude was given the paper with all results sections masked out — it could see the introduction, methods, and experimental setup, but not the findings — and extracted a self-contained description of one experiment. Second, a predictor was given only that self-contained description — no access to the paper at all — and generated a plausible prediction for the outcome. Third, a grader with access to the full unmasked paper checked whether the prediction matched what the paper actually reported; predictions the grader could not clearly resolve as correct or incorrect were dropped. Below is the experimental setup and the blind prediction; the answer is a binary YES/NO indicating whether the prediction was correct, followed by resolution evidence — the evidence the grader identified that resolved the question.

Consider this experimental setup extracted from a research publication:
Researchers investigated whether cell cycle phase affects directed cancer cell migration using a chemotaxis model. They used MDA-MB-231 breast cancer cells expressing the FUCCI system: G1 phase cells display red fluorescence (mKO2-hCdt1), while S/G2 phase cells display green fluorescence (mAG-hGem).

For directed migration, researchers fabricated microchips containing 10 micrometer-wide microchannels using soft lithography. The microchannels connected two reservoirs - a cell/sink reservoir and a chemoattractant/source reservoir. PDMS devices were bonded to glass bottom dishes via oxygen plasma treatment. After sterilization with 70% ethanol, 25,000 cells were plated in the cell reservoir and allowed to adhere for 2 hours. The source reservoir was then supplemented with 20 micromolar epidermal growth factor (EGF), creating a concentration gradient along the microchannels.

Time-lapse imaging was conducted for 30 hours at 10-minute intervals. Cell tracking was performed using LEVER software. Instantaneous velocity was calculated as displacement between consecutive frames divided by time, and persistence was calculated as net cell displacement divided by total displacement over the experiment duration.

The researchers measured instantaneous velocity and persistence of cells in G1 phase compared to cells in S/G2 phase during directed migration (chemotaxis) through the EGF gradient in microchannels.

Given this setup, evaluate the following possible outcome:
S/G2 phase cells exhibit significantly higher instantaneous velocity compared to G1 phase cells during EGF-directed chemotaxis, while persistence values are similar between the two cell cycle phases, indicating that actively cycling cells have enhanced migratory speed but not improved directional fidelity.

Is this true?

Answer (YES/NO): NO